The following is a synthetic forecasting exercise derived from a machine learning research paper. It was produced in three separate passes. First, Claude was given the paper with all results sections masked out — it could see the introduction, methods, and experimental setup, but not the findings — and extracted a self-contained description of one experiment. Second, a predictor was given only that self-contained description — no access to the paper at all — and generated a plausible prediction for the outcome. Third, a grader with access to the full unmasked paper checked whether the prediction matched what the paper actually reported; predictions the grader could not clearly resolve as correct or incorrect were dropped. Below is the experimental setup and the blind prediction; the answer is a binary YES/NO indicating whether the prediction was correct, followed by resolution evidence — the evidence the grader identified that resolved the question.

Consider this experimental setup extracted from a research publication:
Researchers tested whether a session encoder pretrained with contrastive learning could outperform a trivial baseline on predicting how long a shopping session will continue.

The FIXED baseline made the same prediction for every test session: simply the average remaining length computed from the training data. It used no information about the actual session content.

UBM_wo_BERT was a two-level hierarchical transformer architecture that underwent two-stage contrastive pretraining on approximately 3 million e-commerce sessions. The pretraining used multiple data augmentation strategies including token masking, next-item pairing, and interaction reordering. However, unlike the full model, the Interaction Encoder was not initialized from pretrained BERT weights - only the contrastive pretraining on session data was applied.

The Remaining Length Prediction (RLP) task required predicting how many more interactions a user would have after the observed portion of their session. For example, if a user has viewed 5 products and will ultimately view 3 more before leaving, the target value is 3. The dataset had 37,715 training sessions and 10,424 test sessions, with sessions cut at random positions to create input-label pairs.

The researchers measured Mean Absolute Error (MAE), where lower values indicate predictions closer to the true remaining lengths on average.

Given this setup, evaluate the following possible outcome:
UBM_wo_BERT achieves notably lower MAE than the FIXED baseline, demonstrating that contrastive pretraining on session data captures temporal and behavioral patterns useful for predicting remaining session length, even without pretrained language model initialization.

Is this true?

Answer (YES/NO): NO